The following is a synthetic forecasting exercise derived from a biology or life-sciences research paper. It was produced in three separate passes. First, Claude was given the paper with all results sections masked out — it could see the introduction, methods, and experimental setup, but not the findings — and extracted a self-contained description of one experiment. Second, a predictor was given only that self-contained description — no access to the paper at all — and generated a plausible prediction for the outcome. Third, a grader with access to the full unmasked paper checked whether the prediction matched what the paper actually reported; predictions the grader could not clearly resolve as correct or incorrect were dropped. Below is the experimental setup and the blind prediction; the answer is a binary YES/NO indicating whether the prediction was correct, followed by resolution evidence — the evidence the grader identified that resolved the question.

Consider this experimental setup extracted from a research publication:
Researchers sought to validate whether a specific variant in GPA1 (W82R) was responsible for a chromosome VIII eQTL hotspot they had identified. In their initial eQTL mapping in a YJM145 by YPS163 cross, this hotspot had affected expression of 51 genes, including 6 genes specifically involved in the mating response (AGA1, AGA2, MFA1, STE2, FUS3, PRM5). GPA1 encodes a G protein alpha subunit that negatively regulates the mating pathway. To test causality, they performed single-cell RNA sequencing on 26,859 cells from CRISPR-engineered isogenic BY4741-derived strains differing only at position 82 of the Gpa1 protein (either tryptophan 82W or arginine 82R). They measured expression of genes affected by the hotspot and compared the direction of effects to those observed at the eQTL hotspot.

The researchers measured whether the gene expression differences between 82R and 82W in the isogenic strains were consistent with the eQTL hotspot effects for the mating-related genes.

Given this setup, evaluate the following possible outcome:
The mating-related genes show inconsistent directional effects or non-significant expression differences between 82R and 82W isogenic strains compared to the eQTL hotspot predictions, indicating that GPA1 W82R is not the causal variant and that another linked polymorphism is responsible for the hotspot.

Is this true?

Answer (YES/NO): NO